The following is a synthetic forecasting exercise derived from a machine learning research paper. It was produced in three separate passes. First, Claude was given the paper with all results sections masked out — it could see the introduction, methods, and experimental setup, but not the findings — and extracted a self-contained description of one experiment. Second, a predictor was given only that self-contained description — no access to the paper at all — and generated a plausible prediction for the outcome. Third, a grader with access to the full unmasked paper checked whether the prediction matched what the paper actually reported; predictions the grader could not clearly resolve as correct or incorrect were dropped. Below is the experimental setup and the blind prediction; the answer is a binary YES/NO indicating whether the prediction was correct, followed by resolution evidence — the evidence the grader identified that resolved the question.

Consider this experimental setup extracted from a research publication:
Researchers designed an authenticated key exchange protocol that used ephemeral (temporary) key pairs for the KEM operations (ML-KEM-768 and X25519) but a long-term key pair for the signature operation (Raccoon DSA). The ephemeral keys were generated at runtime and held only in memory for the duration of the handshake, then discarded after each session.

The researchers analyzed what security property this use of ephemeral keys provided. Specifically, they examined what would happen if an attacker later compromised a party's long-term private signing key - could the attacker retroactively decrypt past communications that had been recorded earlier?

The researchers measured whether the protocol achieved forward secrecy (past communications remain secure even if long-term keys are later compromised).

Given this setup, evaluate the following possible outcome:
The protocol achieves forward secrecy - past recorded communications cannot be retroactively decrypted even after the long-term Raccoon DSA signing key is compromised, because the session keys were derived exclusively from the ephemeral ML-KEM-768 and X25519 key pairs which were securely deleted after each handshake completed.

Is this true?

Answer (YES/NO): YES